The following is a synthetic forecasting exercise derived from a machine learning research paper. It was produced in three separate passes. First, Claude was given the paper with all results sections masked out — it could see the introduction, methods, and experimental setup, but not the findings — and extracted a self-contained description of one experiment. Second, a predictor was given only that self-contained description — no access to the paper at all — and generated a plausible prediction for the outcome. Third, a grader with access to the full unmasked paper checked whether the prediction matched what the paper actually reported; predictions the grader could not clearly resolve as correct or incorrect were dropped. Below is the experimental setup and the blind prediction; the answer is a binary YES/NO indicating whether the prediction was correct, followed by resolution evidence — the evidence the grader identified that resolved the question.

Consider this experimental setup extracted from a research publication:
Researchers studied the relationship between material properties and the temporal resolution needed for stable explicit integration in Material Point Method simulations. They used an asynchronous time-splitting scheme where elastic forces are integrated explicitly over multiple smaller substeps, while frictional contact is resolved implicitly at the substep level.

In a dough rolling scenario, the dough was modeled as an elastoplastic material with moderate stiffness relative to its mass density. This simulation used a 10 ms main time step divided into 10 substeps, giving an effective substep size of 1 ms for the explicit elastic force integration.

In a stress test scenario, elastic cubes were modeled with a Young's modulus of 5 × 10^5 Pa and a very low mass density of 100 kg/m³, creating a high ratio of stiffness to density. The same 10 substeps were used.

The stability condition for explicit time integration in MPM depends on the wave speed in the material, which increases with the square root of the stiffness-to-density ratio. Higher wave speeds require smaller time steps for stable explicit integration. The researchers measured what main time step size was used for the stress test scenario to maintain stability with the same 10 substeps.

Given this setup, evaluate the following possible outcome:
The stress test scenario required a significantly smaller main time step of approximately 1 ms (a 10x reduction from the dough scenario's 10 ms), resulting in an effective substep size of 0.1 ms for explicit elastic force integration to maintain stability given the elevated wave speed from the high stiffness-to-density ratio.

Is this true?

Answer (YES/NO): NO